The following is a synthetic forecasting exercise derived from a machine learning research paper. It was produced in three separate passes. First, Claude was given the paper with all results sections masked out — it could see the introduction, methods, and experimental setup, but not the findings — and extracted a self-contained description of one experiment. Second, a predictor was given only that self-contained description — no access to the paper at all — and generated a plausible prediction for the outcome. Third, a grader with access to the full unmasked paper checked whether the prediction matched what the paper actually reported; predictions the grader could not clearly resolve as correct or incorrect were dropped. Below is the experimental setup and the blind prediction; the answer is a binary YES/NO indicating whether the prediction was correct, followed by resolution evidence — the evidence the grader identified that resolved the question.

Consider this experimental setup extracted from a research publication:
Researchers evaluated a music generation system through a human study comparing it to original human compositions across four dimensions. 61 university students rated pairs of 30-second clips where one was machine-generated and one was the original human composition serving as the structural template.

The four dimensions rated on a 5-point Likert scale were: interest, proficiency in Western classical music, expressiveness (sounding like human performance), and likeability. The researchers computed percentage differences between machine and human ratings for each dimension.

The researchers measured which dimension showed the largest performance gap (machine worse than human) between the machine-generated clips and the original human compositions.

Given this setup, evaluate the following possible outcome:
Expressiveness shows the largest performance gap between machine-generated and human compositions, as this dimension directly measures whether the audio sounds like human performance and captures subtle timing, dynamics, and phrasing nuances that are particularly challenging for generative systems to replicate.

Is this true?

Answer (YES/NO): NO